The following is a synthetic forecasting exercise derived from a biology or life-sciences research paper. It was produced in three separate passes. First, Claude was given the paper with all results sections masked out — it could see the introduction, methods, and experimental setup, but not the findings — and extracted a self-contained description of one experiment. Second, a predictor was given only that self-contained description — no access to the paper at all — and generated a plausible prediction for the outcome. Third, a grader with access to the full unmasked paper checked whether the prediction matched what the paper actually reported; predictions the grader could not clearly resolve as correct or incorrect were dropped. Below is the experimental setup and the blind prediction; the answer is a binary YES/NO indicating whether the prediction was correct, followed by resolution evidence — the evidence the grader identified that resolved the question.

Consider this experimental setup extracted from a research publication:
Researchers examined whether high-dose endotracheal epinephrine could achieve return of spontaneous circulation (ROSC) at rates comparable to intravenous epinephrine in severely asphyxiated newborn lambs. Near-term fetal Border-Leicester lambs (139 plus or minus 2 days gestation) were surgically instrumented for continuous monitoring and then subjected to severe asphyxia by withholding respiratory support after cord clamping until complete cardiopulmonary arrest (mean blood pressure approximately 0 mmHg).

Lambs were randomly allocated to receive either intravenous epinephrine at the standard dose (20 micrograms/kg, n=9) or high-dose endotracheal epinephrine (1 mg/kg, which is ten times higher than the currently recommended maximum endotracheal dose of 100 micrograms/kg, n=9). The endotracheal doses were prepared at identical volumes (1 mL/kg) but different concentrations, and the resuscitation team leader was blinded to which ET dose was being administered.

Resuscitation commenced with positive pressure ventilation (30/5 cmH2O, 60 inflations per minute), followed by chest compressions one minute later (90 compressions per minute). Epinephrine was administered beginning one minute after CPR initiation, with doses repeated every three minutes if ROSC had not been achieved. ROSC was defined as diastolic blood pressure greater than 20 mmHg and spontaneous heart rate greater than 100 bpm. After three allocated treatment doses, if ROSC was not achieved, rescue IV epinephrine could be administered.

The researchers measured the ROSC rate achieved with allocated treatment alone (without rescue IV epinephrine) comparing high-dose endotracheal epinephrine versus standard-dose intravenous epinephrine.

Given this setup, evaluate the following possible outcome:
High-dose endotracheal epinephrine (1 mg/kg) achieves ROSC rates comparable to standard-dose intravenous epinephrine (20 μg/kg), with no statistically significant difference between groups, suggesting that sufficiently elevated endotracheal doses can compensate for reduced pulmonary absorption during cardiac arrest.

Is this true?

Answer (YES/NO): YES